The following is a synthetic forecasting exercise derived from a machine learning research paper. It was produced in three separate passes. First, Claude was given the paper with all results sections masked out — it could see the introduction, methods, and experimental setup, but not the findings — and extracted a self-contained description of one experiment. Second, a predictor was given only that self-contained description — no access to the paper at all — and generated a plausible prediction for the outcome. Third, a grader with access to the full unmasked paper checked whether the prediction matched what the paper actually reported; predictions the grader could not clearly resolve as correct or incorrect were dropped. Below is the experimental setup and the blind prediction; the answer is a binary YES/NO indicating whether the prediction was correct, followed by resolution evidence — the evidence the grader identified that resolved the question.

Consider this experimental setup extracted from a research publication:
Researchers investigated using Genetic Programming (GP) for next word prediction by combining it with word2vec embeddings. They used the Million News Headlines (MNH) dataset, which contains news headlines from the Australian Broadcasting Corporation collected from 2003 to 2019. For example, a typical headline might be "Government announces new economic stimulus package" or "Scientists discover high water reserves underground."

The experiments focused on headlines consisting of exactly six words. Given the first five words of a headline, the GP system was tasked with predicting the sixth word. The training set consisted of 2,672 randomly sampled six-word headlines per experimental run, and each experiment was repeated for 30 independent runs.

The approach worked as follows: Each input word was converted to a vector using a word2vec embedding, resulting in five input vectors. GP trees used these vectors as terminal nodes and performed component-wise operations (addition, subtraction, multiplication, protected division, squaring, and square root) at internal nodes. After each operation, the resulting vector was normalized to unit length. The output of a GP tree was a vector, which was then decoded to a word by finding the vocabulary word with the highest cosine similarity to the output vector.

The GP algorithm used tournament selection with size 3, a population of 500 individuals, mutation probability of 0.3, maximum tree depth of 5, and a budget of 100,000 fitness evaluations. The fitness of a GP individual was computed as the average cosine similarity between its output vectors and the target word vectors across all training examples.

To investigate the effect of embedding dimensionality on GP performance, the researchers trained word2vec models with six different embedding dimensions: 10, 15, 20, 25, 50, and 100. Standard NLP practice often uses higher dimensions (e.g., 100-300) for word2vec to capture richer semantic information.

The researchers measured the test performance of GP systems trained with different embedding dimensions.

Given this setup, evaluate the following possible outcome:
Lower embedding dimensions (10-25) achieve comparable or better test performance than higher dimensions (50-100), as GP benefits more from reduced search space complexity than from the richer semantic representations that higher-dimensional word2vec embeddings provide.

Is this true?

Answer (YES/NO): YES